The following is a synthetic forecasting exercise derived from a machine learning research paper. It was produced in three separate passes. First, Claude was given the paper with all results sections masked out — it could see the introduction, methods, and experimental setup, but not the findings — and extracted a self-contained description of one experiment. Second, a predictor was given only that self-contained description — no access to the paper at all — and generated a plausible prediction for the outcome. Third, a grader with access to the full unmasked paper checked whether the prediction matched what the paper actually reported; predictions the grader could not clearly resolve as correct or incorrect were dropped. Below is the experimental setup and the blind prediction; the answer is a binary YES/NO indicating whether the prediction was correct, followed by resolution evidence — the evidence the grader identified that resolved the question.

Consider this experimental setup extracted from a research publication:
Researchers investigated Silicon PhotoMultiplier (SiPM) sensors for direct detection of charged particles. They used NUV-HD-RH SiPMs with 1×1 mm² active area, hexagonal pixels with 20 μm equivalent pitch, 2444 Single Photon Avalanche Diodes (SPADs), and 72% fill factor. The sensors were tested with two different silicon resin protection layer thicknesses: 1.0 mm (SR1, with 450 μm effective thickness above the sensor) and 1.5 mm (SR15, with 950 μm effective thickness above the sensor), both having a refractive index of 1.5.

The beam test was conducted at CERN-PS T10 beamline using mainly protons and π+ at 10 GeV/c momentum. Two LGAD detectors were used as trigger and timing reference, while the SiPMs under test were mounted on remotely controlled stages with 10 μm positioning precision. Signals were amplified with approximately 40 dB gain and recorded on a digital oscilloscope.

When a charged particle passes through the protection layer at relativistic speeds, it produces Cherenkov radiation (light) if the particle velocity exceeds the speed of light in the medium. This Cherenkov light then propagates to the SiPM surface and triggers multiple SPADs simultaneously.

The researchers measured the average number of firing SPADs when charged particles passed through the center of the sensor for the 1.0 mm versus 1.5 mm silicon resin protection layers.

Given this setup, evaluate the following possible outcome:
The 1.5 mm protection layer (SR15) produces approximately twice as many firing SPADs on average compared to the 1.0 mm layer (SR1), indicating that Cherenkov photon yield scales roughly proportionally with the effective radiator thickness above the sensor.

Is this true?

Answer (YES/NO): NO